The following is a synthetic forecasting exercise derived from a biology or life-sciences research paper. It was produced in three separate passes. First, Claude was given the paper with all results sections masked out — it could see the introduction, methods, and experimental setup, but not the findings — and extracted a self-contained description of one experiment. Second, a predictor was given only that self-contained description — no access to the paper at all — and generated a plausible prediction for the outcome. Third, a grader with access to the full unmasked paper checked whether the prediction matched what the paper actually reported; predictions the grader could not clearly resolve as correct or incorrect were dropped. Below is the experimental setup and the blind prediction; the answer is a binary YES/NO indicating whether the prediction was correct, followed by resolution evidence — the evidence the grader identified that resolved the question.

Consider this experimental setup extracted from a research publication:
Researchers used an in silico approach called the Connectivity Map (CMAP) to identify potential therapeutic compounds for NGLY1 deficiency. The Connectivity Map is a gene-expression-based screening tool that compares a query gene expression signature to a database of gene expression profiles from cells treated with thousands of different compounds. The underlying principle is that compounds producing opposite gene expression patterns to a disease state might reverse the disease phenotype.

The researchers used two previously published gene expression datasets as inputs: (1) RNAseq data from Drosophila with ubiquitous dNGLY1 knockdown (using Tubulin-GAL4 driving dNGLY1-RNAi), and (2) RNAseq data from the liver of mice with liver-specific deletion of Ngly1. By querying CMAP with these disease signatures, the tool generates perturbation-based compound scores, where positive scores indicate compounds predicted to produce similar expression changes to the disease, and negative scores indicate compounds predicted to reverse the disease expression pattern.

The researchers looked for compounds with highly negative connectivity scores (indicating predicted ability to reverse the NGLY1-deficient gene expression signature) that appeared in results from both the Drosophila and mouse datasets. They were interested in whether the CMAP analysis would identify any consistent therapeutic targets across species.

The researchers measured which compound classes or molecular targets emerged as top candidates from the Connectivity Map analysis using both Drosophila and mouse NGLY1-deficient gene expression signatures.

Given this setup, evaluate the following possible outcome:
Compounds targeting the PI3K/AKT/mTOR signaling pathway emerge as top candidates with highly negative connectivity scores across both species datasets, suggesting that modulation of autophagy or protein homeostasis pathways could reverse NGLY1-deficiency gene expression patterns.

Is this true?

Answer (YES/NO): NO